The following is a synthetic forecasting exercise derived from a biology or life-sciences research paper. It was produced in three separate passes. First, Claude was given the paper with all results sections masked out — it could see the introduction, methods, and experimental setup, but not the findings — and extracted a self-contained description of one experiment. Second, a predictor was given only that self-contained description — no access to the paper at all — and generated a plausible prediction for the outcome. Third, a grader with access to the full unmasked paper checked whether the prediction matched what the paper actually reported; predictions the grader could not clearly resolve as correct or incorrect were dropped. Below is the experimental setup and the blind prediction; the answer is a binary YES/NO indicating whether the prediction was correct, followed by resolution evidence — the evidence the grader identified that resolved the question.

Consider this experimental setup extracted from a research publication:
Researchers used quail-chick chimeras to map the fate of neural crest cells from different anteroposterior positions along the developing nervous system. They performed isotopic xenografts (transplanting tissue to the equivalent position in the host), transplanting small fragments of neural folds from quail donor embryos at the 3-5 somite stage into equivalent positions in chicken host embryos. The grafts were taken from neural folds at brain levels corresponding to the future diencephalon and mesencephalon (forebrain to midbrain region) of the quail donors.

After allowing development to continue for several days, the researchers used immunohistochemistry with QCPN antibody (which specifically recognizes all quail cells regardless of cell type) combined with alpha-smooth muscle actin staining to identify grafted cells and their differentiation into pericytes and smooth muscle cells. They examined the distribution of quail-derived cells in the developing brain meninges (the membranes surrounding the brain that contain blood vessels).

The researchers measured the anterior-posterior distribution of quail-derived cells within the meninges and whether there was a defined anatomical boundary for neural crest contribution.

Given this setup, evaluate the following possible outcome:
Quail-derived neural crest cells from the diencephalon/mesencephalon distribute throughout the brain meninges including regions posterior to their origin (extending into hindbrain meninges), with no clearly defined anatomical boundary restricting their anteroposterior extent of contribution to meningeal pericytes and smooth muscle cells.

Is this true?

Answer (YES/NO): NO